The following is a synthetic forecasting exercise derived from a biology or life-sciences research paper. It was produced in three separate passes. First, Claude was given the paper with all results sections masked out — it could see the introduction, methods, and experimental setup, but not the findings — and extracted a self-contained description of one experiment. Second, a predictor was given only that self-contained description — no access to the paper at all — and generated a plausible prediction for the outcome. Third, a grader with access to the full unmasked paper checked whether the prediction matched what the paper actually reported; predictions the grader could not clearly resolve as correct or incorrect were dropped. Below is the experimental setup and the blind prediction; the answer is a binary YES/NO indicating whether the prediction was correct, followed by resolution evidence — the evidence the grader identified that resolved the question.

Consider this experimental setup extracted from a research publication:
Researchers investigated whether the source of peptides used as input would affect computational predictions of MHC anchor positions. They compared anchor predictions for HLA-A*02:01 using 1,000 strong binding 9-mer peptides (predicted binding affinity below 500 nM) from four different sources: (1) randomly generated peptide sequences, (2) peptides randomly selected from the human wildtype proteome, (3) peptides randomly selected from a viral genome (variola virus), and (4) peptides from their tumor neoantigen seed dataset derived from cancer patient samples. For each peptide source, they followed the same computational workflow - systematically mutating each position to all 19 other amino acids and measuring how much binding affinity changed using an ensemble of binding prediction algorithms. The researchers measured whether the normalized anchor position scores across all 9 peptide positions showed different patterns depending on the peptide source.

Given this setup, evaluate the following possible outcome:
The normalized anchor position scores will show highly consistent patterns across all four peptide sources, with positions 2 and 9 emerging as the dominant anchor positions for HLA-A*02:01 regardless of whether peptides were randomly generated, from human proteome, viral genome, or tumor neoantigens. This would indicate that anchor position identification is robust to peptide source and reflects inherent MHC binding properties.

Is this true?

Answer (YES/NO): YES